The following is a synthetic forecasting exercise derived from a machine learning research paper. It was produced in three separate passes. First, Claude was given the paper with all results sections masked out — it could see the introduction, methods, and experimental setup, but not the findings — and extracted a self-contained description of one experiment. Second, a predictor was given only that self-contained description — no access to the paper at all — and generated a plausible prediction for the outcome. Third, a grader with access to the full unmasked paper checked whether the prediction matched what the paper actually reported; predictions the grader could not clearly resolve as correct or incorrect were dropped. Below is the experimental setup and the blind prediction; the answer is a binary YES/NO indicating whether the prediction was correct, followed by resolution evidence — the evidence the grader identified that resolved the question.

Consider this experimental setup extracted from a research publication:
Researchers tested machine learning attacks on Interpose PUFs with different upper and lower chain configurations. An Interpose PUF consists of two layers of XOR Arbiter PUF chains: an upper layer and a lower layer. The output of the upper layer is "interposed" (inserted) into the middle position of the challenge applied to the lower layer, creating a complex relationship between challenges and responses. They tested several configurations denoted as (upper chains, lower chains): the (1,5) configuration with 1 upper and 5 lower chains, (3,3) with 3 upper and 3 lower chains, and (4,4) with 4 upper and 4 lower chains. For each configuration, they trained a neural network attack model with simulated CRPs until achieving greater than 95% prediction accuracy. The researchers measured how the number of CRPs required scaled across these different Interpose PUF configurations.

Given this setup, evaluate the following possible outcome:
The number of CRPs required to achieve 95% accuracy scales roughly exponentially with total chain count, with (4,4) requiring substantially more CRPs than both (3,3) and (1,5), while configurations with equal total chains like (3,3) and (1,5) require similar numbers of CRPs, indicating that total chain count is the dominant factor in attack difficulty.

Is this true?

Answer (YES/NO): NO